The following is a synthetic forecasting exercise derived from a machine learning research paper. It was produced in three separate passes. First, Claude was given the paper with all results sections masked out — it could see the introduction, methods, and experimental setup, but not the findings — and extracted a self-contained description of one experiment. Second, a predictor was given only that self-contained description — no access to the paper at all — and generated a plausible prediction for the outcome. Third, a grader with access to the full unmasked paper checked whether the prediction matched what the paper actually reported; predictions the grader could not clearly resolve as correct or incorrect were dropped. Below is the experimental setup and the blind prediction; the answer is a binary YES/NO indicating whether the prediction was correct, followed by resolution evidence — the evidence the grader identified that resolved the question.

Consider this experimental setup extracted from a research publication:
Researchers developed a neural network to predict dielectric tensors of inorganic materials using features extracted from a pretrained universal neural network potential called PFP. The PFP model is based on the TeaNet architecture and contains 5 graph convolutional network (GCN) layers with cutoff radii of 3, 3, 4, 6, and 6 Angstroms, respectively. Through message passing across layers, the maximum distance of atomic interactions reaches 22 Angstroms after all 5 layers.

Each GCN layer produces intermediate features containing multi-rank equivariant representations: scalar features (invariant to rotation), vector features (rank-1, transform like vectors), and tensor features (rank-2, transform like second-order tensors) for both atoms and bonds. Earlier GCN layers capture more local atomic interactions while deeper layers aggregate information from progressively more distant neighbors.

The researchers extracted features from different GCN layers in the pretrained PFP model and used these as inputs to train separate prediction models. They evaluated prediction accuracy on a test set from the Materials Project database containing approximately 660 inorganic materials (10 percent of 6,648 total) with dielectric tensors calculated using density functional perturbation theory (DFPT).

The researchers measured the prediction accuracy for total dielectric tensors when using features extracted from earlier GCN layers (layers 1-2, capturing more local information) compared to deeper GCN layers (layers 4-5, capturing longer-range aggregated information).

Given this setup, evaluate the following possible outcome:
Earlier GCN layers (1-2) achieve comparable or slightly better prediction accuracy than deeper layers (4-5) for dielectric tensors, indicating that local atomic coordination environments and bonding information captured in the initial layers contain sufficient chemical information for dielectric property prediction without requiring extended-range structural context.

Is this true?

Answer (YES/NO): NO